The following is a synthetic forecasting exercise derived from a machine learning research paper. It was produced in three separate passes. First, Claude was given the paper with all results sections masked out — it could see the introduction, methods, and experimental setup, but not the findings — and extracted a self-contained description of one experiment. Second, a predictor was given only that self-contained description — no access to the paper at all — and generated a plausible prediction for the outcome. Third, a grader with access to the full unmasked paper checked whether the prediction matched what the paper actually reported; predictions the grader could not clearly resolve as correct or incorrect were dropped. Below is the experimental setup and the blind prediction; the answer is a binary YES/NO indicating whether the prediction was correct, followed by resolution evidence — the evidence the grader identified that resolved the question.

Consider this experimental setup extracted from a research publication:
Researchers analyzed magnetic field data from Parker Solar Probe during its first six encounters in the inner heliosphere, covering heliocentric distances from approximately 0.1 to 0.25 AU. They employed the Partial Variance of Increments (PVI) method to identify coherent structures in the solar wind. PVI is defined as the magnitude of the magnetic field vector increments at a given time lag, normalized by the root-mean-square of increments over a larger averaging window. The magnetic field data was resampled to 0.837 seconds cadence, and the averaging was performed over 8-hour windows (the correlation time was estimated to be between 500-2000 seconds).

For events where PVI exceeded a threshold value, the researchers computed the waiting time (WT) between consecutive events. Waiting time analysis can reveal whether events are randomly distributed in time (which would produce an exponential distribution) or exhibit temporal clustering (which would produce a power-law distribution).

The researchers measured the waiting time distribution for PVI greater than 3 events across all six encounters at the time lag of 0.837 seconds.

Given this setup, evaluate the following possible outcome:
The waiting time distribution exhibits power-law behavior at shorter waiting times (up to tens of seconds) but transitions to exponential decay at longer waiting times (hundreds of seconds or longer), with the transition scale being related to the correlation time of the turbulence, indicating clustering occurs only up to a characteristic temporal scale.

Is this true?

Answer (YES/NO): NO